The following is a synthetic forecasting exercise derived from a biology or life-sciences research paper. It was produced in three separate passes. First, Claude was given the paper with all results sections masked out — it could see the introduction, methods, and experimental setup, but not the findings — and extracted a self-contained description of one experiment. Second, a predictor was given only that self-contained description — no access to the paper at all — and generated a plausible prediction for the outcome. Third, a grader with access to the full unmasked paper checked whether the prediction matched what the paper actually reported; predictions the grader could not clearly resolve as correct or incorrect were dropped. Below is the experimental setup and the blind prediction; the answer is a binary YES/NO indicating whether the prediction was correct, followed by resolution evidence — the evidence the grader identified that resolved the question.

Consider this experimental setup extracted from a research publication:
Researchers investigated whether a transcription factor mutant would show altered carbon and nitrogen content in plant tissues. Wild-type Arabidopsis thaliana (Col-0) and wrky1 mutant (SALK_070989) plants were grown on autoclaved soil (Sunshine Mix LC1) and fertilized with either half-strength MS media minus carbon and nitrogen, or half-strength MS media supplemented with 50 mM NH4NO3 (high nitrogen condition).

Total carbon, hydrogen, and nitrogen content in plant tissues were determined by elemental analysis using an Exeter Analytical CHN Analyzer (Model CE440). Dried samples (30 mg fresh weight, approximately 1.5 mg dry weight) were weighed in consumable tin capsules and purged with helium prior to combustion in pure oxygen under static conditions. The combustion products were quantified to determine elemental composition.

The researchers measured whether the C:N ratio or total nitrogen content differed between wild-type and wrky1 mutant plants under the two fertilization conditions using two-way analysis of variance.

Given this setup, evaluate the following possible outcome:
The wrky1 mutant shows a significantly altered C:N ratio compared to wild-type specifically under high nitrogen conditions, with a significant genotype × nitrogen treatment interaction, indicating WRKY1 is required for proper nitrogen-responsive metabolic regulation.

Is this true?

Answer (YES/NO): NO